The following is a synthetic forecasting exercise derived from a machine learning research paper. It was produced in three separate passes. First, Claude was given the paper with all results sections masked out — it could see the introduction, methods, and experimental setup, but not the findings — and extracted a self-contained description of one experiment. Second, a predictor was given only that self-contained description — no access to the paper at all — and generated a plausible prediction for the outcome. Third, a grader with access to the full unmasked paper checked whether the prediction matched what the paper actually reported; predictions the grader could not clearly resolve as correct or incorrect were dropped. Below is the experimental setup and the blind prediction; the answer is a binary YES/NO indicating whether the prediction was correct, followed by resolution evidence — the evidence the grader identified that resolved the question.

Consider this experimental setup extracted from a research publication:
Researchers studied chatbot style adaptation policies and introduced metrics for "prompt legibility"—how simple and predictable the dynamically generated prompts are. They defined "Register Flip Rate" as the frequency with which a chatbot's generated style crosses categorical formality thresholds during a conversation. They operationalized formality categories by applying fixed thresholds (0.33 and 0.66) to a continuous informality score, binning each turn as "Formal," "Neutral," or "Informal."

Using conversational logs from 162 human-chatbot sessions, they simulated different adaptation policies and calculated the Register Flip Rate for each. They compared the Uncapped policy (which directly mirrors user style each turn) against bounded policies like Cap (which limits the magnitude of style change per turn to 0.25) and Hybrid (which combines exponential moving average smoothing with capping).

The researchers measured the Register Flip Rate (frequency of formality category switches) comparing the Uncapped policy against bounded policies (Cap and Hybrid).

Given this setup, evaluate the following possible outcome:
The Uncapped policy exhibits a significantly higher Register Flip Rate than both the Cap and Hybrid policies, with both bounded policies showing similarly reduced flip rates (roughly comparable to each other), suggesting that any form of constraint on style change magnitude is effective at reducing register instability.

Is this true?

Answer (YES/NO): YES